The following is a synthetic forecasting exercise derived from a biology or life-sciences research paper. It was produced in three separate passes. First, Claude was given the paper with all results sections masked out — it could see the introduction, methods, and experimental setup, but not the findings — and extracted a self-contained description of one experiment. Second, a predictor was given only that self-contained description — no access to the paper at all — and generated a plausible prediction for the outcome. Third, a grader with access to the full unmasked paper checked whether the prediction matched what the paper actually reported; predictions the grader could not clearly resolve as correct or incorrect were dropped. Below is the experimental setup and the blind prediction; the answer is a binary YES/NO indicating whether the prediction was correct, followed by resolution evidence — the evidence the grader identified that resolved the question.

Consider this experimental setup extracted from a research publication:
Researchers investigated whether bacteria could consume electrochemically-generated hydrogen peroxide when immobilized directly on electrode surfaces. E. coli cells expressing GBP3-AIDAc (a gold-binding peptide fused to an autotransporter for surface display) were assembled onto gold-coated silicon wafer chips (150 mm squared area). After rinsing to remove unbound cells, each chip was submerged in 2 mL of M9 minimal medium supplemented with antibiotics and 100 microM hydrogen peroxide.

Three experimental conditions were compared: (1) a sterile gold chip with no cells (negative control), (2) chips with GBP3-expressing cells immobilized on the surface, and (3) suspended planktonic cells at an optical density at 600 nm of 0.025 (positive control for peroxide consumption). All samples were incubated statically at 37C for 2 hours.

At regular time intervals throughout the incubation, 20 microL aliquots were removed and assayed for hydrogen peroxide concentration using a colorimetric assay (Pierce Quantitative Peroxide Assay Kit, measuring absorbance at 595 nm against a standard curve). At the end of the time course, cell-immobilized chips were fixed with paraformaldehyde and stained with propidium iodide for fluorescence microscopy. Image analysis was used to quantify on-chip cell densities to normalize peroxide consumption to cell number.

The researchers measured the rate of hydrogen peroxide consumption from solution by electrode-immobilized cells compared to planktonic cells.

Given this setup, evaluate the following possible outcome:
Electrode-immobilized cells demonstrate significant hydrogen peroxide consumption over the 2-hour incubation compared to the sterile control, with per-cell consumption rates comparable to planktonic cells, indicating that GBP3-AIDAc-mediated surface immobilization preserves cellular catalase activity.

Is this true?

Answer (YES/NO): YES